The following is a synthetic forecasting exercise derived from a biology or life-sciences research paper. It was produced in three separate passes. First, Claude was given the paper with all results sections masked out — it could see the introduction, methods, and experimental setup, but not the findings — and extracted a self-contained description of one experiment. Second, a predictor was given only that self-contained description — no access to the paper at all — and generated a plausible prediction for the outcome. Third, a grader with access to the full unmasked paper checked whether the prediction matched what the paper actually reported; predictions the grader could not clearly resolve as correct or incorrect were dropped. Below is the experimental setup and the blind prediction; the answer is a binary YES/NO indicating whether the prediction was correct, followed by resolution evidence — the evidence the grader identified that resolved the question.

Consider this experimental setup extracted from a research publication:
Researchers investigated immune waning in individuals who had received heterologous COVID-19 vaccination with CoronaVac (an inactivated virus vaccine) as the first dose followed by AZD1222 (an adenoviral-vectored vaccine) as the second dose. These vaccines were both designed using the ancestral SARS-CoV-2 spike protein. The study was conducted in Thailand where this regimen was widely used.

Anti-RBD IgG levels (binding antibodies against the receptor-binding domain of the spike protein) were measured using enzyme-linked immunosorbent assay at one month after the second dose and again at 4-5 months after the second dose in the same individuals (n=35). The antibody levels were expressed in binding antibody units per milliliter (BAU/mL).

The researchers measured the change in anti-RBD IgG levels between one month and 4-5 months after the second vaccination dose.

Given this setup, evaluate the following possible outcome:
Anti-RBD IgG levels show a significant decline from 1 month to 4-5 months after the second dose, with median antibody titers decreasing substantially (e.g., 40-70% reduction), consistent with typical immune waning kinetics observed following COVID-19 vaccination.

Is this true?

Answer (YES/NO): NO